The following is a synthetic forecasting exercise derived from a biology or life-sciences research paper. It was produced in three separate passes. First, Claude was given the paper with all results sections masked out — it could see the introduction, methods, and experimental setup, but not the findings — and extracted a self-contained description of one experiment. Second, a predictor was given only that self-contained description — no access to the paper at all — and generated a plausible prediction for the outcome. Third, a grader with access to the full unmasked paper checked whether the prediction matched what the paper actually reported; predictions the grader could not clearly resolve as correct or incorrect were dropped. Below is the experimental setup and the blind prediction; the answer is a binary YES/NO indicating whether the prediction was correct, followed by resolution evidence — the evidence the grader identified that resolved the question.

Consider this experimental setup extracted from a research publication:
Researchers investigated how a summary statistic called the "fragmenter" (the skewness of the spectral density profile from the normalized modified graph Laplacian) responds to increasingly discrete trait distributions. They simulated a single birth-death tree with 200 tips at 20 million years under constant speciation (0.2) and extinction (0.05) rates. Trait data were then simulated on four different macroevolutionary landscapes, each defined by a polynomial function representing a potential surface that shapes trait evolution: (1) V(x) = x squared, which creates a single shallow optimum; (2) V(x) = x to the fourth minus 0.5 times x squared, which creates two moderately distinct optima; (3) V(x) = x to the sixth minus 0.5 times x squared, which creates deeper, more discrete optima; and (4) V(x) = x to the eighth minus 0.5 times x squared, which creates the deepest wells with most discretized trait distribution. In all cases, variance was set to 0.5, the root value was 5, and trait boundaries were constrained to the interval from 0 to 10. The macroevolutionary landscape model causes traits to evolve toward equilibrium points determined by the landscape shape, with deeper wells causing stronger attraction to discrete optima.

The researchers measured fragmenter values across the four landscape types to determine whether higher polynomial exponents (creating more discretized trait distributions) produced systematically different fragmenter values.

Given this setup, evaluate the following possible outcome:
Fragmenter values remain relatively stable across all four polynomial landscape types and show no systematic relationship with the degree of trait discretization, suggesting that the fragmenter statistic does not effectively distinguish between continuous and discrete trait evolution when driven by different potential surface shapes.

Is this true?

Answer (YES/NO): NO